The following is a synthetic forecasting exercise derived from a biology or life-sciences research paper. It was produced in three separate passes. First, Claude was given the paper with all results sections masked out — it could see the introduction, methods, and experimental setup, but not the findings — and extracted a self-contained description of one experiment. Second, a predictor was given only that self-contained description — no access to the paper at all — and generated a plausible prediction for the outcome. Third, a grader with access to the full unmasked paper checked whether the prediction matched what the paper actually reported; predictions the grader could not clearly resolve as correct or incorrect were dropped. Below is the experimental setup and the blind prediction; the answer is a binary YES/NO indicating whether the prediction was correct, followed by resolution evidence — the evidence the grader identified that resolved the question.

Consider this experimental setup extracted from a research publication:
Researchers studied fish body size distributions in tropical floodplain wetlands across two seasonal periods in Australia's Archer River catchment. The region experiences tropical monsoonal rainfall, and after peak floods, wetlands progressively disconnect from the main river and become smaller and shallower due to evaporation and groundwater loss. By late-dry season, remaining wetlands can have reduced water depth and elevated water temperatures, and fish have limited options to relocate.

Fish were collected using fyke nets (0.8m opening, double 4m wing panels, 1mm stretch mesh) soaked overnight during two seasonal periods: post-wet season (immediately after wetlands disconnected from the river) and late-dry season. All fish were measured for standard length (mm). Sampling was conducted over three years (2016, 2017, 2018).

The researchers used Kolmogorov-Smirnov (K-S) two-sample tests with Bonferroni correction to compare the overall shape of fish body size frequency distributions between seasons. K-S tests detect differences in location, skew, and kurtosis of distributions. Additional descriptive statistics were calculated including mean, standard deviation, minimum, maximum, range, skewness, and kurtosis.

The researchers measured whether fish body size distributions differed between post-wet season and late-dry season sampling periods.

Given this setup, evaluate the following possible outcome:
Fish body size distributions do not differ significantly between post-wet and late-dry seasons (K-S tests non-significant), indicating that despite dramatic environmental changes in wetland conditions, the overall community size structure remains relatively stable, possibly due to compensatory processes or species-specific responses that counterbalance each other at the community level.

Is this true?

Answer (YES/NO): NO